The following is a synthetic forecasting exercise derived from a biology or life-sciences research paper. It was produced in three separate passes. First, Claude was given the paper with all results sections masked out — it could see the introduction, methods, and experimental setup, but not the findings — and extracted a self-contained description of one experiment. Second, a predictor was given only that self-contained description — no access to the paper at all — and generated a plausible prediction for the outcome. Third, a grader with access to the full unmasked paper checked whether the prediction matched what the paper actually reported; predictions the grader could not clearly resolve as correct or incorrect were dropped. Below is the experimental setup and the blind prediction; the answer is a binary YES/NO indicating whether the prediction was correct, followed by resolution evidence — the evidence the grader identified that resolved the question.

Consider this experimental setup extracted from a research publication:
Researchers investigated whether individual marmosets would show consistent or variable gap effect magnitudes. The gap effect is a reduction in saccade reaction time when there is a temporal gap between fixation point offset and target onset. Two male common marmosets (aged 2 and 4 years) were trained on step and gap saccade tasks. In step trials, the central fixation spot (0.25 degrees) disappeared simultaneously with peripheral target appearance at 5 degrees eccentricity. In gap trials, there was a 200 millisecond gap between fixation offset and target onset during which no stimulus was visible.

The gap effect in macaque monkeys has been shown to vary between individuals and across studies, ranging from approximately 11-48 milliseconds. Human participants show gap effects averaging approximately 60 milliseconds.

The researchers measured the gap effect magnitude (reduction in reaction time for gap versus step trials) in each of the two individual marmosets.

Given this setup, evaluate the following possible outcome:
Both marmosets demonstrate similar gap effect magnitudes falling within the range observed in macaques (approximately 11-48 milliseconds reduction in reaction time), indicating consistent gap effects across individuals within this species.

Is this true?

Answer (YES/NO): NO